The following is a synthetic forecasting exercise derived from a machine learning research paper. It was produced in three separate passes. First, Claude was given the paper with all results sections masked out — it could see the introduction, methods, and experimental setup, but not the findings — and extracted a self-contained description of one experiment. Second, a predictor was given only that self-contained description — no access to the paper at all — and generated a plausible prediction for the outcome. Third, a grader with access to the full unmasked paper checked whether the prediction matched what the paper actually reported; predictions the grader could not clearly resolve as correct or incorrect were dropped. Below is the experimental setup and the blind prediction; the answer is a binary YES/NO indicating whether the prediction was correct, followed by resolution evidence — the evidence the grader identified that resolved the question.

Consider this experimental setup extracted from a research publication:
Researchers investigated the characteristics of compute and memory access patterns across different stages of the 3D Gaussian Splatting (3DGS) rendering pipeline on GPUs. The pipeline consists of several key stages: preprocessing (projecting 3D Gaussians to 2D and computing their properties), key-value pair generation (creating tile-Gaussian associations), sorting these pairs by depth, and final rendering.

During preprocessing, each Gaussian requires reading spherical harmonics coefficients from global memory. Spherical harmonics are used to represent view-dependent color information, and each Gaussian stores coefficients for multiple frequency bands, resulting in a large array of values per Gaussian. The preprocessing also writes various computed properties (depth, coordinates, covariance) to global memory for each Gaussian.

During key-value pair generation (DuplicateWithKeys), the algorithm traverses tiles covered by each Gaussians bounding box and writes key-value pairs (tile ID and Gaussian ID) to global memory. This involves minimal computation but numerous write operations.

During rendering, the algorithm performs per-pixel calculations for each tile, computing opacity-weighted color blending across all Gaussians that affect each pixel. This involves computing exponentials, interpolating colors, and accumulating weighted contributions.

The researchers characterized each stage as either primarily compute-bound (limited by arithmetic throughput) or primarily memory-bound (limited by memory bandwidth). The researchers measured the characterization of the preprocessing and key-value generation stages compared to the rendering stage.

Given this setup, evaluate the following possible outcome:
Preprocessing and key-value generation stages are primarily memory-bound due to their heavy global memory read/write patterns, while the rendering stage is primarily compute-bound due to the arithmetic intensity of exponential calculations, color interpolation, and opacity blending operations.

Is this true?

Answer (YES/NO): YES